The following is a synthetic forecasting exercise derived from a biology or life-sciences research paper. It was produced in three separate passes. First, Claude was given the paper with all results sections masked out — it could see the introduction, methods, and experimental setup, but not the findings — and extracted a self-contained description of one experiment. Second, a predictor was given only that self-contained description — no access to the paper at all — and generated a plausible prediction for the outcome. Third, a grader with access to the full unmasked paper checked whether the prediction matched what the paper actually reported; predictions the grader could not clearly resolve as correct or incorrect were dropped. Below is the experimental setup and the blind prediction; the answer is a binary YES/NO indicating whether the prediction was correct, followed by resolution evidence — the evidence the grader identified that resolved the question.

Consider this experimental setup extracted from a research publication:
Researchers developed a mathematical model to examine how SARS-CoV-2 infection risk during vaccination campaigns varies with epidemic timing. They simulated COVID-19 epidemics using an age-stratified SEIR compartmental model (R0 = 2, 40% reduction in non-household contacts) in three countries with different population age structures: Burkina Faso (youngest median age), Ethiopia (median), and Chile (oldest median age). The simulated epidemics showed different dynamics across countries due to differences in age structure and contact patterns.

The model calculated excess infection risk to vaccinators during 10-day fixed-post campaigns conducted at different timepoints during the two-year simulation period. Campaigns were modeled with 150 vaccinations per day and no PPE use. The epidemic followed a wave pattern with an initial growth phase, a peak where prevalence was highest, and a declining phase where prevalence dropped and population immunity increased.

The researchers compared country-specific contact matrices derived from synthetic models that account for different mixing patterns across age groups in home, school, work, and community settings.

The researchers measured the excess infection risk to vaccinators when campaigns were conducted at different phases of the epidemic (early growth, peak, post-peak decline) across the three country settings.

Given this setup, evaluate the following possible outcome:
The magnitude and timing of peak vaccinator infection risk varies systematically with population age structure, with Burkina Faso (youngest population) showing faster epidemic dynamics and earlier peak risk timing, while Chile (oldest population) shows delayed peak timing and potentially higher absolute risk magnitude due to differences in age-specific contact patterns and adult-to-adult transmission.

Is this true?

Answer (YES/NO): NO